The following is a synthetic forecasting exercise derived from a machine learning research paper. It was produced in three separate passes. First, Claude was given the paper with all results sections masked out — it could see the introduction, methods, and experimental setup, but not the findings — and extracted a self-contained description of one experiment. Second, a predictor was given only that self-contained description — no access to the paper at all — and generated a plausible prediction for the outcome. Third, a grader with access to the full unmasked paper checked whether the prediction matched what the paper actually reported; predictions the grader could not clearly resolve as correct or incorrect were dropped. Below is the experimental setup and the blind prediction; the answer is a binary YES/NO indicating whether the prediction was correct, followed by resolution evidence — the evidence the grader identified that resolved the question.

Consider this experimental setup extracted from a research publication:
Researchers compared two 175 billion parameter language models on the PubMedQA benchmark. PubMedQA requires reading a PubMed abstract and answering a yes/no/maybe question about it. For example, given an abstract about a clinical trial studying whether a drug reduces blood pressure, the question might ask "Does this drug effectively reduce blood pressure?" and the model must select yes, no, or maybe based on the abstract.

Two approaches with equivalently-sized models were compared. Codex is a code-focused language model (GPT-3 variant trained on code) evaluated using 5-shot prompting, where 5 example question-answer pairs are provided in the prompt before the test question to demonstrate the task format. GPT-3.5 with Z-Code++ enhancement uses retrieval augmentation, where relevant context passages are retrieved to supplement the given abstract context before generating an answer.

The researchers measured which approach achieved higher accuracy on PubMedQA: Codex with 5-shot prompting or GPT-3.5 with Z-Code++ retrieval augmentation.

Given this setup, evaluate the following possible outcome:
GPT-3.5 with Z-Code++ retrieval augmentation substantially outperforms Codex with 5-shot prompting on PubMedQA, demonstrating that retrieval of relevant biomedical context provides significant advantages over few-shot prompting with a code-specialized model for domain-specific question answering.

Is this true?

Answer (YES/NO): NO